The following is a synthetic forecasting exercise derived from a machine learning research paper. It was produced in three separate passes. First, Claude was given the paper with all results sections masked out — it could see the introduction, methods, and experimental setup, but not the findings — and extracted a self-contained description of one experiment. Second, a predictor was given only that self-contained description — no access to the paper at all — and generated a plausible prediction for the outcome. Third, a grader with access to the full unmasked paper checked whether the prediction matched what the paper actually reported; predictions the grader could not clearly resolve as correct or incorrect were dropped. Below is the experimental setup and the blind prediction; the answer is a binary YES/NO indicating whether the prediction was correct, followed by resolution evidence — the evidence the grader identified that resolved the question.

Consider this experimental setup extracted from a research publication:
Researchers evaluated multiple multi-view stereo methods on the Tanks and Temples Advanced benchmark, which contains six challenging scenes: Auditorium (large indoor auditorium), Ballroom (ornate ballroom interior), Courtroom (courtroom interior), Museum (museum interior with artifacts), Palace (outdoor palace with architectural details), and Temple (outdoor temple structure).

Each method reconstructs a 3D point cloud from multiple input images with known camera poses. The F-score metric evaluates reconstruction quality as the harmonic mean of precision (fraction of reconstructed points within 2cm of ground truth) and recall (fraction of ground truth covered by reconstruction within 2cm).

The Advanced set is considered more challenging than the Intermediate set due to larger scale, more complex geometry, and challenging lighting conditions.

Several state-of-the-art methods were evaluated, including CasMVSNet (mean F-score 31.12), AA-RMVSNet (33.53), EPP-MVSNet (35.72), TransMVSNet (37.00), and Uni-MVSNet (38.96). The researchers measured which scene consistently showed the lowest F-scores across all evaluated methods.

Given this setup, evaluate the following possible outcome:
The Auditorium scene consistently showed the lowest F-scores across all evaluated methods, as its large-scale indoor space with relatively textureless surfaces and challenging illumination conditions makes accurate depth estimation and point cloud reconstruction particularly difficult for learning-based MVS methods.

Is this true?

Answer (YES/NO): YES